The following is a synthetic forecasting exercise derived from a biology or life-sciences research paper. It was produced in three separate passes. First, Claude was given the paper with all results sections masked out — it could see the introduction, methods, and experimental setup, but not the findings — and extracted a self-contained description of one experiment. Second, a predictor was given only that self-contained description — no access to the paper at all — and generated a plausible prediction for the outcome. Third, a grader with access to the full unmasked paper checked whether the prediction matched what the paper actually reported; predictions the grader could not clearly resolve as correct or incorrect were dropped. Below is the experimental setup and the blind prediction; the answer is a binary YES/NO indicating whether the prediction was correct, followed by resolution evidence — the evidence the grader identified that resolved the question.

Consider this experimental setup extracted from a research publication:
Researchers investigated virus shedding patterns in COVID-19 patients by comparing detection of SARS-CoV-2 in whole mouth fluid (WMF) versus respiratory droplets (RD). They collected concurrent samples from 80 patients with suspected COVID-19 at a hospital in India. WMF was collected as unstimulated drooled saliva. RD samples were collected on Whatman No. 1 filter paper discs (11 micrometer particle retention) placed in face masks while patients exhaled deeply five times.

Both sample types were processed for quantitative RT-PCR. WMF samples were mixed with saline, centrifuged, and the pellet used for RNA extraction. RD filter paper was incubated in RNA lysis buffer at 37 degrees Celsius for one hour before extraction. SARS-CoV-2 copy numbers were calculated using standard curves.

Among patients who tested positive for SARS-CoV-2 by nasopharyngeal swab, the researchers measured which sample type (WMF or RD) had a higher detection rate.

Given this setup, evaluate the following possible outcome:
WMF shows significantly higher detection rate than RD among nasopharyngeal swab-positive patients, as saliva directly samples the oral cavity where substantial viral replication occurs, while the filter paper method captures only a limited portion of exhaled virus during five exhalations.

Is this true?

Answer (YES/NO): YES